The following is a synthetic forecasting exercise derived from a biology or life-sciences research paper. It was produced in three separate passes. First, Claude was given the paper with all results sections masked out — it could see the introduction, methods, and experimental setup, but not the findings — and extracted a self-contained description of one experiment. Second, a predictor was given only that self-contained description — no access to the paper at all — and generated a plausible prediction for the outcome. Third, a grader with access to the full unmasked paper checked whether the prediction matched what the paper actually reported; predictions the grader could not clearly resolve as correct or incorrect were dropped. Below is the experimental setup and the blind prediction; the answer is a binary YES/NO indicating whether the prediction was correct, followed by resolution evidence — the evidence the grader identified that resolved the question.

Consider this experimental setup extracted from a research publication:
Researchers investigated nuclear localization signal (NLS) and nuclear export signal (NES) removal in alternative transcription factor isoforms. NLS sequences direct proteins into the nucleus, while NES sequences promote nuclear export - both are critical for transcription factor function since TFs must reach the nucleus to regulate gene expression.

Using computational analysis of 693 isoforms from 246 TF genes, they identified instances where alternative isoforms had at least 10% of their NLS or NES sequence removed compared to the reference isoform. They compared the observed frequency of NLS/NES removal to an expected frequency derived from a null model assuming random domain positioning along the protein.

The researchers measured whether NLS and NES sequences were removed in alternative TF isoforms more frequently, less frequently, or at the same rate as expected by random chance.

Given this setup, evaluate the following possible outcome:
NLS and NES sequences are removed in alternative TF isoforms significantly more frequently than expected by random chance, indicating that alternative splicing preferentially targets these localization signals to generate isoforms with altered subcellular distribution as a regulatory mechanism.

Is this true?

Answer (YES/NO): NO